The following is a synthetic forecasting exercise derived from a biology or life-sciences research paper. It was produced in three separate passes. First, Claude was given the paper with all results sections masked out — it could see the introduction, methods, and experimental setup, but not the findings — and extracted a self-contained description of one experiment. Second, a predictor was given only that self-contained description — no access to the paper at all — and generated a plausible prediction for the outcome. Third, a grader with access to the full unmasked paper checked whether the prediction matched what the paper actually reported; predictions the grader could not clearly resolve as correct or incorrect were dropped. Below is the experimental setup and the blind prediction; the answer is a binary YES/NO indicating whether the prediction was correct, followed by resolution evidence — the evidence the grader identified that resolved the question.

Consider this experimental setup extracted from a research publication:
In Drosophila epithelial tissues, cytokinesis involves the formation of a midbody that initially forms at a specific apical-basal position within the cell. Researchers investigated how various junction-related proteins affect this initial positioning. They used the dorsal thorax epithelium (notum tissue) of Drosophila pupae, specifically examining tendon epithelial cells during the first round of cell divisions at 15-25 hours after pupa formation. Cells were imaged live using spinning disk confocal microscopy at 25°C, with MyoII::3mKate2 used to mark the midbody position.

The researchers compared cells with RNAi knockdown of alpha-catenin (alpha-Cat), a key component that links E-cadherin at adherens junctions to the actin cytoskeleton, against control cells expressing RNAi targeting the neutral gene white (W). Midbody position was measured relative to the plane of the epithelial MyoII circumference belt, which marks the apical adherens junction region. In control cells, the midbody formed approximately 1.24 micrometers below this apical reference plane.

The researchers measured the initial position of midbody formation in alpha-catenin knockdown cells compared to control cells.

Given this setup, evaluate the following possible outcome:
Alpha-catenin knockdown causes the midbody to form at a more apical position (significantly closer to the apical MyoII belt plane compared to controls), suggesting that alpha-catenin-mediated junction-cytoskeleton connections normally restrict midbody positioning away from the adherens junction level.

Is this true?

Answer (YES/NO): YES